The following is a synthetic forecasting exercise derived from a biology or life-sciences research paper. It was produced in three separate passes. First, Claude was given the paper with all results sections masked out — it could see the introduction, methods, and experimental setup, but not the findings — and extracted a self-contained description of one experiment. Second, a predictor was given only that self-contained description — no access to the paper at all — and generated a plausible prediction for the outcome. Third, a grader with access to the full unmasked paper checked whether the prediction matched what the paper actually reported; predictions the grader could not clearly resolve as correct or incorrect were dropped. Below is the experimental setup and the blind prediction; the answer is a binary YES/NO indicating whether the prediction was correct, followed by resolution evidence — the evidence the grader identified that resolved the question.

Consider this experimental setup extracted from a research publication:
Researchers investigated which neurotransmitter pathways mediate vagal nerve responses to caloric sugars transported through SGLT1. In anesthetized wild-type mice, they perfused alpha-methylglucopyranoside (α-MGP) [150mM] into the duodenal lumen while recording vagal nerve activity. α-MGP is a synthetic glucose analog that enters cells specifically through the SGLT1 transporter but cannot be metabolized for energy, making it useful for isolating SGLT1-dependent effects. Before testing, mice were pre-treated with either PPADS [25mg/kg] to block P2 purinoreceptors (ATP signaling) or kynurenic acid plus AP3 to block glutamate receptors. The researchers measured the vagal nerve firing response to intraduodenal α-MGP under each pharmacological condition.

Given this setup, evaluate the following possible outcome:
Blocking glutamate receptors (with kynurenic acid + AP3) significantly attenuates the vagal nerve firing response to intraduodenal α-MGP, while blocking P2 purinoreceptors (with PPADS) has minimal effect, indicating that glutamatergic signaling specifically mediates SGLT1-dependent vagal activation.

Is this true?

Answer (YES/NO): YES